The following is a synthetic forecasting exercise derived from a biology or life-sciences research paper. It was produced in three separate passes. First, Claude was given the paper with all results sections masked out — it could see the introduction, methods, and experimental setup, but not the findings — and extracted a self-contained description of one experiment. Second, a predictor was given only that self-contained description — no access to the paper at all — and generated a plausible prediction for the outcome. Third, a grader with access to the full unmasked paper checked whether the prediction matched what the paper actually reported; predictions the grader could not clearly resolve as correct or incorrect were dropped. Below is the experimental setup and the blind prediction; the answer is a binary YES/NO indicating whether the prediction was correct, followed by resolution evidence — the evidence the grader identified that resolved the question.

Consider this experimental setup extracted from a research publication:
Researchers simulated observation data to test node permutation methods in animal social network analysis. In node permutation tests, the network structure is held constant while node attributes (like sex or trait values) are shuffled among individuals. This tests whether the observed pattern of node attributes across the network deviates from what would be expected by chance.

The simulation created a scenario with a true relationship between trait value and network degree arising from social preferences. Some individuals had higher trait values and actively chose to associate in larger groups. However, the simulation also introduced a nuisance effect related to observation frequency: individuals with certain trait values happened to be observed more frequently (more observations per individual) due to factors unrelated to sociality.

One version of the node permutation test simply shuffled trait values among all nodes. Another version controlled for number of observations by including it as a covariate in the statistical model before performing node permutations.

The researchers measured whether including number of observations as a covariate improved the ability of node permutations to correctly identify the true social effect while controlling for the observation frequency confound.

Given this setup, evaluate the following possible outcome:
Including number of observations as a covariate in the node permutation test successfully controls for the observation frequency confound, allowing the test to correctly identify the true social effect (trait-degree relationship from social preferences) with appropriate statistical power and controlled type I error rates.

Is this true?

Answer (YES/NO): NO